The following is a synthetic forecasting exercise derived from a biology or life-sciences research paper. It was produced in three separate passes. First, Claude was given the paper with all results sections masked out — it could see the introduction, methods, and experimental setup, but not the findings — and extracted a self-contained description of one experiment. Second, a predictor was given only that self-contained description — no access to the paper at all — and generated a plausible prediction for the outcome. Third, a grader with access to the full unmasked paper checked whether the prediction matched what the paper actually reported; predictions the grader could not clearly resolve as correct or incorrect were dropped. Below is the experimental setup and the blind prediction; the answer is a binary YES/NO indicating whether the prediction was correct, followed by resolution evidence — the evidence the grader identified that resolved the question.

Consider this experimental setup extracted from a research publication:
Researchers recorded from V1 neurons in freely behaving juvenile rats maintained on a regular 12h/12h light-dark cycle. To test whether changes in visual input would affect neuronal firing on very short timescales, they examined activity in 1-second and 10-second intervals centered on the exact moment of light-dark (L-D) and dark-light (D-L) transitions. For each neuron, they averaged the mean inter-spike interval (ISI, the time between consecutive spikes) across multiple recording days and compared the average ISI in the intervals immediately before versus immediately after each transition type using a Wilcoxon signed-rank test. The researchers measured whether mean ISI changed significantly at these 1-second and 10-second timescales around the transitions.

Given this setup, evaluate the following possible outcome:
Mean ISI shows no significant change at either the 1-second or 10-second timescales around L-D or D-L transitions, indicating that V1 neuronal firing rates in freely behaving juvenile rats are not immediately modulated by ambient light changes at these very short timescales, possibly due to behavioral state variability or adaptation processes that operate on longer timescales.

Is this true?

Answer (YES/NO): YES